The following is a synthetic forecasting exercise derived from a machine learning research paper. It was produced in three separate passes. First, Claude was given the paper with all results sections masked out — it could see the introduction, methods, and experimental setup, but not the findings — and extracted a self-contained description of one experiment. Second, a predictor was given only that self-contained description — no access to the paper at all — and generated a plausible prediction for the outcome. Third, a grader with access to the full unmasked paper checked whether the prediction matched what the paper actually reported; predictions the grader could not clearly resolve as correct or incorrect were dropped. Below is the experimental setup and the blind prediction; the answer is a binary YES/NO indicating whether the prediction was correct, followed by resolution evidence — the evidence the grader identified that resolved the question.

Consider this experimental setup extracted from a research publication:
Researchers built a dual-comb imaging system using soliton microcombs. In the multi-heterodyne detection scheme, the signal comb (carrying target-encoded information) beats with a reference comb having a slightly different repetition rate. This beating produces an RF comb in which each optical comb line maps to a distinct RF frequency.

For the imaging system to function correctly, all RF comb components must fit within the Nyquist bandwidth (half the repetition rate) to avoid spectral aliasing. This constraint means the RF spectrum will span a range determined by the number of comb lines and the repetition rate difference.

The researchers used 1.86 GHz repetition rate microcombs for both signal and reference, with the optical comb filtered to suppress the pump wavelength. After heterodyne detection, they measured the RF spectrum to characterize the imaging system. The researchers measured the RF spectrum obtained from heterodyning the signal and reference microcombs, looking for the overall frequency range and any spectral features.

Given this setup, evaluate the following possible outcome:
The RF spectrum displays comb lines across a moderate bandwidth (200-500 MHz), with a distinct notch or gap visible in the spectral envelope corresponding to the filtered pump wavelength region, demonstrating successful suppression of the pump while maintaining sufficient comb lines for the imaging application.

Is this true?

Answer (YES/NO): YES